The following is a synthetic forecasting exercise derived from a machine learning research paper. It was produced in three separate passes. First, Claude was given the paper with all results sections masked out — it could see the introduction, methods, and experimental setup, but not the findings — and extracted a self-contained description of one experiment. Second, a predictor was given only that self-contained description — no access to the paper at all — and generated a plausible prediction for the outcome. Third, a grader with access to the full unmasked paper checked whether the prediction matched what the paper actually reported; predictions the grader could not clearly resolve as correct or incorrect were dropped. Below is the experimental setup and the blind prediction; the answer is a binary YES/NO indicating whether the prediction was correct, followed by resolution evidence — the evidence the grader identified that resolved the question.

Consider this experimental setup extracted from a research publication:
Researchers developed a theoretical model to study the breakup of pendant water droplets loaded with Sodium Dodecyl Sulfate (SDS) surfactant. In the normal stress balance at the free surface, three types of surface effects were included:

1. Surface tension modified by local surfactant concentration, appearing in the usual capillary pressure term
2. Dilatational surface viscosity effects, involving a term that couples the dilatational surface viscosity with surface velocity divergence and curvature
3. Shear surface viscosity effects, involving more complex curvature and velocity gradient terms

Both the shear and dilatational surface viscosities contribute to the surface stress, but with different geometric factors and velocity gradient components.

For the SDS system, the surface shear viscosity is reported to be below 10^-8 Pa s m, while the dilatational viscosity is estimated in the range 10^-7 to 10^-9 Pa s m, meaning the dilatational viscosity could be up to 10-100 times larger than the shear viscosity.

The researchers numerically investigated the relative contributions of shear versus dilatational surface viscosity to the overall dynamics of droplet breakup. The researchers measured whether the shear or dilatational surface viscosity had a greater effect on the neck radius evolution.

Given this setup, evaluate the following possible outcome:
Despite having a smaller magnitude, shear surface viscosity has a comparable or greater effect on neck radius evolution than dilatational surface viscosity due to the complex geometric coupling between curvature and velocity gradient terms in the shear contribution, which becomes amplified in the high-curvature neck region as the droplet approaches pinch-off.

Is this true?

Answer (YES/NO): YES